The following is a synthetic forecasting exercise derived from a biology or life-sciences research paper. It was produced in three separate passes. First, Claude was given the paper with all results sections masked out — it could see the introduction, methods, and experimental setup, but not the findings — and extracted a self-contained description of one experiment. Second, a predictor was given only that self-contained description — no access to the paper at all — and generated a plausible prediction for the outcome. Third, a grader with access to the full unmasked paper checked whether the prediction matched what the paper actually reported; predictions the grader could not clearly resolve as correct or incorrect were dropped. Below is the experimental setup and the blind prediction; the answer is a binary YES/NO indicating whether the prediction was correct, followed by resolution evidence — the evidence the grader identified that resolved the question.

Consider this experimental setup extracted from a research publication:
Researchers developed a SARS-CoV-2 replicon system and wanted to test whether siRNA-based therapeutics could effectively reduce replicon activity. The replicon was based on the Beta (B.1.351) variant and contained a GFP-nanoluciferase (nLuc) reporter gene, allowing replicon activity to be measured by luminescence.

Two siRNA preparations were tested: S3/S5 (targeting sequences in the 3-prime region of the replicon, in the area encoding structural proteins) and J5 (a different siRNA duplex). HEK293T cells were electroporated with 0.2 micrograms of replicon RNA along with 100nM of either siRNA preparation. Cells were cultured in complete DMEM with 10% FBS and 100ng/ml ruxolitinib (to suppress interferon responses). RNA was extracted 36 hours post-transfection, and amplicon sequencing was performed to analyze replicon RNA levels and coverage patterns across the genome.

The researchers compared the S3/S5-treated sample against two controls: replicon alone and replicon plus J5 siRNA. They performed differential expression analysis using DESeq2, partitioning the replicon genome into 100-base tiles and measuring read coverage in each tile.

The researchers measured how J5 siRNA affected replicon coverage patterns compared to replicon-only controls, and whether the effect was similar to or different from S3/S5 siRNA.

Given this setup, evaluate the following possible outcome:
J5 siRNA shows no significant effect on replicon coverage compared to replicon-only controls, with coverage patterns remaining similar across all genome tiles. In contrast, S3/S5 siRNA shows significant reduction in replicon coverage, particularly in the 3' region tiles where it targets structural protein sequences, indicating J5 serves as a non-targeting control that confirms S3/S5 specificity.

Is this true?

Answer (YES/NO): YES